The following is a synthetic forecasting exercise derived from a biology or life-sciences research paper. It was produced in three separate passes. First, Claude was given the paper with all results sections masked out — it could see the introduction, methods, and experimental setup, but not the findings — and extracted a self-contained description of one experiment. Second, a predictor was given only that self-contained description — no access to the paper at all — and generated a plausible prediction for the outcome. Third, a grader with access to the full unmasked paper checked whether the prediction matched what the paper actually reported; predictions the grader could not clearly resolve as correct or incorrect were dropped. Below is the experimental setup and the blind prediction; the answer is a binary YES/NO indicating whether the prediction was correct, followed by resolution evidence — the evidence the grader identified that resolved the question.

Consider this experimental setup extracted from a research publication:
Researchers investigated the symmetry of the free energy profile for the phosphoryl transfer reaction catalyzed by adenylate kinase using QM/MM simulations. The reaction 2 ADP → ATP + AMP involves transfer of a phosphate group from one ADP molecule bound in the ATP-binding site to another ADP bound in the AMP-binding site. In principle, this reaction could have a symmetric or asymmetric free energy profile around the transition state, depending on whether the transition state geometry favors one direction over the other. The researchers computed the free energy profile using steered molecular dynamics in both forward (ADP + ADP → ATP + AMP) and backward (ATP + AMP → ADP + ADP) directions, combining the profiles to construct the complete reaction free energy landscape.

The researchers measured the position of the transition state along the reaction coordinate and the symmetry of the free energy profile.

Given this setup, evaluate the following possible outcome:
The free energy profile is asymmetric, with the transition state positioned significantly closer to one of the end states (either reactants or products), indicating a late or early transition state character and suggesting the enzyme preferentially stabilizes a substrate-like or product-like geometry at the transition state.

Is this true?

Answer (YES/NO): NO